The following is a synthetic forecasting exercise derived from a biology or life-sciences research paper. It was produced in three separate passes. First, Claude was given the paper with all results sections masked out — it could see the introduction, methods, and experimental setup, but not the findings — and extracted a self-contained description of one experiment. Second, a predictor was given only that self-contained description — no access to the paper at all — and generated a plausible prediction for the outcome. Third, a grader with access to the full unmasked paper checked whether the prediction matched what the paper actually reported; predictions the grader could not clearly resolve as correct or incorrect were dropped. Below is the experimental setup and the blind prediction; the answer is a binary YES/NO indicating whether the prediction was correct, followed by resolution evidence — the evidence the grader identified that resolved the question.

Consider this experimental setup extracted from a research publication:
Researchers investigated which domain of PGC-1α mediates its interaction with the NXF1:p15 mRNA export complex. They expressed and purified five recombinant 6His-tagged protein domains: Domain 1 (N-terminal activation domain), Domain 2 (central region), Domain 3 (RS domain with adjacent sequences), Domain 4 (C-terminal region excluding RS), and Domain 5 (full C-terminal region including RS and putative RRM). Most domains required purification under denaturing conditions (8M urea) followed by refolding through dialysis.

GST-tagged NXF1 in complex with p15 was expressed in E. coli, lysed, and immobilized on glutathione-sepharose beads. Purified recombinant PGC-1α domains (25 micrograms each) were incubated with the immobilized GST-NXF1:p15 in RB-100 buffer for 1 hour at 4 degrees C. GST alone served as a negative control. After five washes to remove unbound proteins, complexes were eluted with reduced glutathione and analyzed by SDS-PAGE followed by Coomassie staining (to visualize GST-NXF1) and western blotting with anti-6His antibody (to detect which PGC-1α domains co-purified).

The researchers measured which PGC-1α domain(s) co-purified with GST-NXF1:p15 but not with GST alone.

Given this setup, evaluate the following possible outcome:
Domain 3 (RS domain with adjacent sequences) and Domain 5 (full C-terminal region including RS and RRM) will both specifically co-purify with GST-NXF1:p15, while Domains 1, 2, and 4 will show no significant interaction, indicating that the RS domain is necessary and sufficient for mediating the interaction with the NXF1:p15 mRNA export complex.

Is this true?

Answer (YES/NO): NO